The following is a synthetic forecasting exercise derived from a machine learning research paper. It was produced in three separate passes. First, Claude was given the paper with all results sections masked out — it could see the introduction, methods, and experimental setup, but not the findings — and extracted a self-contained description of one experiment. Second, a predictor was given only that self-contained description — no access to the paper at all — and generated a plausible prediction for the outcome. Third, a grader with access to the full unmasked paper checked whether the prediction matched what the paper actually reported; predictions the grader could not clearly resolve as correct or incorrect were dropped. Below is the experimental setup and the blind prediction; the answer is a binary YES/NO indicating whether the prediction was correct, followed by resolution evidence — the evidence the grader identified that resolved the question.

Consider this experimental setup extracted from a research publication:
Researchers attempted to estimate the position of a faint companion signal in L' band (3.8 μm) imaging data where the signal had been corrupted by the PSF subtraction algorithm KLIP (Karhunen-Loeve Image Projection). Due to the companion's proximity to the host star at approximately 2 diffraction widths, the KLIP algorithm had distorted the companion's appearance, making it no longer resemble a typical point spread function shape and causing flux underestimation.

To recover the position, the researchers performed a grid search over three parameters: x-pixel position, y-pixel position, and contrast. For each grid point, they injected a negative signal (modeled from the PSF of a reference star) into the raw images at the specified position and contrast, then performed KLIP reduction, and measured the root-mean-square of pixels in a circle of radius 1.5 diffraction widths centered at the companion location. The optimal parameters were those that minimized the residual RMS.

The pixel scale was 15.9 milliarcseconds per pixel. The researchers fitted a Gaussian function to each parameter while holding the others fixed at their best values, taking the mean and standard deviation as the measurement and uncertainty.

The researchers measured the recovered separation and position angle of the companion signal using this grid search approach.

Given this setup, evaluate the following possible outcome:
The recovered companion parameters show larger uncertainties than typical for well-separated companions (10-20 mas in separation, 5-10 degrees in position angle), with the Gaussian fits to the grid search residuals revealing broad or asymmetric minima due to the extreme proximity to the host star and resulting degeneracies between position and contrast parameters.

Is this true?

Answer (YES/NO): NO